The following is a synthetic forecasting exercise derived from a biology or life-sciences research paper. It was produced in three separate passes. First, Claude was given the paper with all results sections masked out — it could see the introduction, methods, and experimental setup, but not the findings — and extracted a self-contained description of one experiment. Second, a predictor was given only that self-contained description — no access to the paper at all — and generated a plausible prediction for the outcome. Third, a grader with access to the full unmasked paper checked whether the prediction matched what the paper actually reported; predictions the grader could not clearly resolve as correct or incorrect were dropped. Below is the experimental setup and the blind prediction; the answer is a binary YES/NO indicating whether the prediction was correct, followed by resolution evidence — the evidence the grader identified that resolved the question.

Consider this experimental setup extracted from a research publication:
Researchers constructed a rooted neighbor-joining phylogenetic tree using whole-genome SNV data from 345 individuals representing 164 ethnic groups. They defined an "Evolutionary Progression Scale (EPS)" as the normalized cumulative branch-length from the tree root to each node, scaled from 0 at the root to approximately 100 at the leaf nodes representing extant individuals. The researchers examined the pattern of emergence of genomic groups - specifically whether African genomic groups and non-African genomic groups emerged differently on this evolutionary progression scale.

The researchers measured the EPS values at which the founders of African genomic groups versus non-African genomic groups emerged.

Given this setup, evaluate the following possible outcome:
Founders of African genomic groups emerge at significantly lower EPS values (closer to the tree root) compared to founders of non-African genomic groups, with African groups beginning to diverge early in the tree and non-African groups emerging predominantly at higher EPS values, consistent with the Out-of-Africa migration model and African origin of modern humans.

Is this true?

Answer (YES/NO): YES